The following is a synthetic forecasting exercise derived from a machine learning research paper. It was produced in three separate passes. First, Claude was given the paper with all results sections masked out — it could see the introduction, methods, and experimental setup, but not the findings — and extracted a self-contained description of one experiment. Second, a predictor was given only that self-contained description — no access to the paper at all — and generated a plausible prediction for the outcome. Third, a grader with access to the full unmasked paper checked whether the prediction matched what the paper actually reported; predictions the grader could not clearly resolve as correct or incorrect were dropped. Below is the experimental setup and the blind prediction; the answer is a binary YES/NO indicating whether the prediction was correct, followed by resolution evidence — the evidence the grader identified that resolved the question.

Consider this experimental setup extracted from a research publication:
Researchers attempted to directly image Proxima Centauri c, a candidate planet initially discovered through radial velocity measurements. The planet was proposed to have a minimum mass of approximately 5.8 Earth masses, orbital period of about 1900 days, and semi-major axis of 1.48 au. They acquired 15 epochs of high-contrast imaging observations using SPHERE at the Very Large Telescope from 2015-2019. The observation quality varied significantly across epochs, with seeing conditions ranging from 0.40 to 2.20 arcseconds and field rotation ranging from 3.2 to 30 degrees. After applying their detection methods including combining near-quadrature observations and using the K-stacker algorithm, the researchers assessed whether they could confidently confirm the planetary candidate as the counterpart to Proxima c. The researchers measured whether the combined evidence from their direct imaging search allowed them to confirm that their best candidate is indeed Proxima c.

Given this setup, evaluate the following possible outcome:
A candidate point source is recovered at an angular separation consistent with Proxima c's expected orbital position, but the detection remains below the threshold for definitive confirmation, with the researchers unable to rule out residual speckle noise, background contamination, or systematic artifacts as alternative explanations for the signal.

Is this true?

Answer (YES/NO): NO